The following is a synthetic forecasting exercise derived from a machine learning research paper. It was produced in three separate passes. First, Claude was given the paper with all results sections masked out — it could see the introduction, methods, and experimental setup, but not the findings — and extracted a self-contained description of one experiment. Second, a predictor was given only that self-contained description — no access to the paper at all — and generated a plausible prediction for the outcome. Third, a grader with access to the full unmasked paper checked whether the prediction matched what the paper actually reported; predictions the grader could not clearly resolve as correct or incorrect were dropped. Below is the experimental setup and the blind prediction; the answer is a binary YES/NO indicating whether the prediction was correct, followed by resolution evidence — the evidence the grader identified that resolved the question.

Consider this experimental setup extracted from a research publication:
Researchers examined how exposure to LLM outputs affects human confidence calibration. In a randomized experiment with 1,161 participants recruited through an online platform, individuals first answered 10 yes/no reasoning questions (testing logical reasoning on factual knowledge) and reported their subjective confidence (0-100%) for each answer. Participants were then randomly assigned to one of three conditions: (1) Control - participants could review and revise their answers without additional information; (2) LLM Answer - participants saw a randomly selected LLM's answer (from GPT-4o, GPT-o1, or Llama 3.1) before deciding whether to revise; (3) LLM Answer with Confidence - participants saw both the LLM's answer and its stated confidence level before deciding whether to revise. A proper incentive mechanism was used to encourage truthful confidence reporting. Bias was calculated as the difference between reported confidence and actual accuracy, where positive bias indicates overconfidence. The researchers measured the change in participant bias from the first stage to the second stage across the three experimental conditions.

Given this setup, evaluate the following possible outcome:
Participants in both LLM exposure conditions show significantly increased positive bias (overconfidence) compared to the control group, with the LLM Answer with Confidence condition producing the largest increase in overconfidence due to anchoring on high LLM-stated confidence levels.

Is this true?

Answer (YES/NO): YES